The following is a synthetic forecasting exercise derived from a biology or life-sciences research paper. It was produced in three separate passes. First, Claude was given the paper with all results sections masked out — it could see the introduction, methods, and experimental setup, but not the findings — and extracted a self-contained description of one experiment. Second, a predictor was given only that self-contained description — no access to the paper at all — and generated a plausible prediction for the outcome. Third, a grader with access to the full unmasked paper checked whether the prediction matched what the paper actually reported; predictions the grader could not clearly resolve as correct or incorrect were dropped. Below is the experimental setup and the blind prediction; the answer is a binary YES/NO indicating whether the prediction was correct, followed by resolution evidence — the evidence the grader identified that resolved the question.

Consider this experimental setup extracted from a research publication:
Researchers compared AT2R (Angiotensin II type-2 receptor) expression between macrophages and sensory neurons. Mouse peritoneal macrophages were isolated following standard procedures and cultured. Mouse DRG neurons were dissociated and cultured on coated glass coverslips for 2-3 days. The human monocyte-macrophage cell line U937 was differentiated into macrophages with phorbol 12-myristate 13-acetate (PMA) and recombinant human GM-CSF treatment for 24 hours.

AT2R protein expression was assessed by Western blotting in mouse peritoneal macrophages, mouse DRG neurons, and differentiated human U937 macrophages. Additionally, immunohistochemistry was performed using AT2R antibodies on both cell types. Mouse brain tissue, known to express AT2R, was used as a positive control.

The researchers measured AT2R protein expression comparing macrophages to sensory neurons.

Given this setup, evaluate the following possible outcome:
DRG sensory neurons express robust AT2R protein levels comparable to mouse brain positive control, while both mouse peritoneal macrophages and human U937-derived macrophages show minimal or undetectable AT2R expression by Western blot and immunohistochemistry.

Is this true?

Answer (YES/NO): NO